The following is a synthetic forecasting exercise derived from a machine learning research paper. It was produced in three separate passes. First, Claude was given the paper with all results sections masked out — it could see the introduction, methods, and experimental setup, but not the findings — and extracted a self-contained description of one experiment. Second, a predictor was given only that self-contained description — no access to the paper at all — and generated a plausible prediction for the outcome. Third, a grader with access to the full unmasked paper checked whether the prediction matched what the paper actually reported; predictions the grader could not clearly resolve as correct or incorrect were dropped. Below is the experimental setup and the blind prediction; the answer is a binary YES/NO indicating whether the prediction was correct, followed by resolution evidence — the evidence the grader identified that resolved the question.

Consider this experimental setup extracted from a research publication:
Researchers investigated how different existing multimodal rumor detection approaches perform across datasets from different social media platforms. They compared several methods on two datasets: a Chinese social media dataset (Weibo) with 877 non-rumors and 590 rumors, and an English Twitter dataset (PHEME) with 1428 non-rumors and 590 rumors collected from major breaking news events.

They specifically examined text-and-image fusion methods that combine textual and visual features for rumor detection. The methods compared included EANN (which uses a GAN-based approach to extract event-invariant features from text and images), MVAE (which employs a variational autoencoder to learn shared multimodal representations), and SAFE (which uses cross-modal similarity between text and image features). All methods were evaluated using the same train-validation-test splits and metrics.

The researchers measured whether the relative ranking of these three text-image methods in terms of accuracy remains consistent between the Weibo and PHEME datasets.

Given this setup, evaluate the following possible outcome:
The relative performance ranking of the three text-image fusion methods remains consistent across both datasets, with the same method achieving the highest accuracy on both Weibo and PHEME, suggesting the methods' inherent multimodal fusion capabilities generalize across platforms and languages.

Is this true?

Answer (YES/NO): NO